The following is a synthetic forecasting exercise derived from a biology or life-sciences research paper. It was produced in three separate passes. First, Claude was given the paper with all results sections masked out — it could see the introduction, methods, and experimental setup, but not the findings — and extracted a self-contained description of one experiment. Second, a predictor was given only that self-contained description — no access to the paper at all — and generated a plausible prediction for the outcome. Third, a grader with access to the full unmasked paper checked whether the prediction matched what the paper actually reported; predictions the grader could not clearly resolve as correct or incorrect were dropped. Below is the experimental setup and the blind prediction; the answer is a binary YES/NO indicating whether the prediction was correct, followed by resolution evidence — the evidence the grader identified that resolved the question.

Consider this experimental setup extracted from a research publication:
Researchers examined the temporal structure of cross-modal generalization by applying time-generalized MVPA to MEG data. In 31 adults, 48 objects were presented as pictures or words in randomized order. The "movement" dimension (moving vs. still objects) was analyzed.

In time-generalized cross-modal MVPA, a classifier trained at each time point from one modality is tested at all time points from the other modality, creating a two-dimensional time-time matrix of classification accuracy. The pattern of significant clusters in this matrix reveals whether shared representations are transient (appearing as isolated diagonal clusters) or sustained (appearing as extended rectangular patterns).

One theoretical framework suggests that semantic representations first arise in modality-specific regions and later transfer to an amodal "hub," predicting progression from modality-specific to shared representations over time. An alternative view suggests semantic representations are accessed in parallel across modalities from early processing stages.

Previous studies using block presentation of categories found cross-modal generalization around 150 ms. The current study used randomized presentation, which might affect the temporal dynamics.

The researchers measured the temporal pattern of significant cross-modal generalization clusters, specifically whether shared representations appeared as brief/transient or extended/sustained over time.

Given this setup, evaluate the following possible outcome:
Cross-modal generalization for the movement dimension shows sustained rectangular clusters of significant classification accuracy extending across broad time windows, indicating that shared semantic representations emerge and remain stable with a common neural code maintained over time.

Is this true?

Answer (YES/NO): YES